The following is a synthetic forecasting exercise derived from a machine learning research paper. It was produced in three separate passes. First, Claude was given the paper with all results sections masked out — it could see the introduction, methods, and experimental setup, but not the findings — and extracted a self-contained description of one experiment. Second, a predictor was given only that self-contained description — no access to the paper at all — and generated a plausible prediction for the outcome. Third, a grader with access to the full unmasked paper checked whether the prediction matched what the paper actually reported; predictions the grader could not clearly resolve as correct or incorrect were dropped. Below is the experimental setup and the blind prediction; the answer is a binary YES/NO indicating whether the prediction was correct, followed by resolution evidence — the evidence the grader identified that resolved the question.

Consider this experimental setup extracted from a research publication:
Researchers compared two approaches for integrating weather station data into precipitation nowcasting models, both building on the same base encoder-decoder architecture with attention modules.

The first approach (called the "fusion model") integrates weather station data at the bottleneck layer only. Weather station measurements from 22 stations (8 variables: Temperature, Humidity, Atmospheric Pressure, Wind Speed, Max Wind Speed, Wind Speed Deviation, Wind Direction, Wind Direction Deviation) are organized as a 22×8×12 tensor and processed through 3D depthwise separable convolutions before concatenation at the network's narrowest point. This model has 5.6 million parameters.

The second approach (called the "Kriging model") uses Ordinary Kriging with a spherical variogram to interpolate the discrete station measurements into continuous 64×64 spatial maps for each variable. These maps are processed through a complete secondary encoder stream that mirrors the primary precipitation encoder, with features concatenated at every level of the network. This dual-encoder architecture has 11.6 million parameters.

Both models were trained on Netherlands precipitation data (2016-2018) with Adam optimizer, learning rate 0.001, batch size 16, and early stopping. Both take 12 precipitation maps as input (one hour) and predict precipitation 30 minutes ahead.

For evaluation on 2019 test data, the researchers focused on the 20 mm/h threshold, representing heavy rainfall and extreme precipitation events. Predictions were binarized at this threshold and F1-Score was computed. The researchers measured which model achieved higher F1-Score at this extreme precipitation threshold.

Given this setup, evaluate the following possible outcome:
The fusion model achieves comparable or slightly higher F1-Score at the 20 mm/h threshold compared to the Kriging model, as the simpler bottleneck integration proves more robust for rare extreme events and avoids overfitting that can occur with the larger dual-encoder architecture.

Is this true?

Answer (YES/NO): NO